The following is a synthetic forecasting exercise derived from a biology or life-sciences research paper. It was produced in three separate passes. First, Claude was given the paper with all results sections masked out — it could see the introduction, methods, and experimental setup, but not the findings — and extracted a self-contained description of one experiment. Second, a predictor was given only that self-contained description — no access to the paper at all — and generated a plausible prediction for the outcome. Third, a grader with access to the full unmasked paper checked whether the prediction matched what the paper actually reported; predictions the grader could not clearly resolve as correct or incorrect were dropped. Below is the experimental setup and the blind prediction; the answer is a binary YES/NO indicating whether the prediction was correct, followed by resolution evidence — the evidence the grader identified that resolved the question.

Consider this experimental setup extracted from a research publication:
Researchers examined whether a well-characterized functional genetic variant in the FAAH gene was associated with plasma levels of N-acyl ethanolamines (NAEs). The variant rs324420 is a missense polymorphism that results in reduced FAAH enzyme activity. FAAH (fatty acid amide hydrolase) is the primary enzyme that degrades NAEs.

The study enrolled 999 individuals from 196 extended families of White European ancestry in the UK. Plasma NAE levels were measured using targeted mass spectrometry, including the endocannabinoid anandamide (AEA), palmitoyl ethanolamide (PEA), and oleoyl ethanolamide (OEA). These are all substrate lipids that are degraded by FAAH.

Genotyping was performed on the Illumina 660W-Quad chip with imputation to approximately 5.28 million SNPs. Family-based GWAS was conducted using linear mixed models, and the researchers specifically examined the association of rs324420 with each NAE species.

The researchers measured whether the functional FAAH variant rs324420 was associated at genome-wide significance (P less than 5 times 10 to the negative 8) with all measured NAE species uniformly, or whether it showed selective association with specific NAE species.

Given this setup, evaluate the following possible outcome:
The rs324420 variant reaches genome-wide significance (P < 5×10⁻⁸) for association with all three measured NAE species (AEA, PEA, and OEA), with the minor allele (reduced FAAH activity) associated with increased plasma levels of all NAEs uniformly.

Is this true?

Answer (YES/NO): NO